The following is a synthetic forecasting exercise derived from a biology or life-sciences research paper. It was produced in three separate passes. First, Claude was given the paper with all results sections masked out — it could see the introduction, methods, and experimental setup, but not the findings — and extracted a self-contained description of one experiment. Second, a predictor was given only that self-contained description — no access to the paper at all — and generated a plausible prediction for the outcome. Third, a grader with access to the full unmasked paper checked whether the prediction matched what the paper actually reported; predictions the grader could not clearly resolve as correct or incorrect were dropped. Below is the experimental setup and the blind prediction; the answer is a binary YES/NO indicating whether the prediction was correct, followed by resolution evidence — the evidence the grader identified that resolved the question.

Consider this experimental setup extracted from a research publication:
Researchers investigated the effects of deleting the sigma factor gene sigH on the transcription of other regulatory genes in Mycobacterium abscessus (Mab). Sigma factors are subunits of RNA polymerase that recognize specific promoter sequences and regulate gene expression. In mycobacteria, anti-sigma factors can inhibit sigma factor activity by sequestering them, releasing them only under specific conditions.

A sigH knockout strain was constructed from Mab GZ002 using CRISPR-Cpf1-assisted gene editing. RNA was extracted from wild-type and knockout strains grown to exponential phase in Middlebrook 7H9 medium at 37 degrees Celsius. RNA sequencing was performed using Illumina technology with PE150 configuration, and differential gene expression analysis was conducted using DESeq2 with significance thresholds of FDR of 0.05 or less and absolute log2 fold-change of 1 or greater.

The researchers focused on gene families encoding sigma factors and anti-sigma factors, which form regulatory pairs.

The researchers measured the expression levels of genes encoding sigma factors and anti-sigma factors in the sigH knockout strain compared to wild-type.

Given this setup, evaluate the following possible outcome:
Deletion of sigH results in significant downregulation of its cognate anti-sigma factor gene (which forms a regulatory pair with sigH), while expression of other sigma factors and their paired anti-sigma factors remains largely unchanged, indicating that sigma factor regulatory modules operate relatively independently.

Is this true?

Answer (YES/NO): NO